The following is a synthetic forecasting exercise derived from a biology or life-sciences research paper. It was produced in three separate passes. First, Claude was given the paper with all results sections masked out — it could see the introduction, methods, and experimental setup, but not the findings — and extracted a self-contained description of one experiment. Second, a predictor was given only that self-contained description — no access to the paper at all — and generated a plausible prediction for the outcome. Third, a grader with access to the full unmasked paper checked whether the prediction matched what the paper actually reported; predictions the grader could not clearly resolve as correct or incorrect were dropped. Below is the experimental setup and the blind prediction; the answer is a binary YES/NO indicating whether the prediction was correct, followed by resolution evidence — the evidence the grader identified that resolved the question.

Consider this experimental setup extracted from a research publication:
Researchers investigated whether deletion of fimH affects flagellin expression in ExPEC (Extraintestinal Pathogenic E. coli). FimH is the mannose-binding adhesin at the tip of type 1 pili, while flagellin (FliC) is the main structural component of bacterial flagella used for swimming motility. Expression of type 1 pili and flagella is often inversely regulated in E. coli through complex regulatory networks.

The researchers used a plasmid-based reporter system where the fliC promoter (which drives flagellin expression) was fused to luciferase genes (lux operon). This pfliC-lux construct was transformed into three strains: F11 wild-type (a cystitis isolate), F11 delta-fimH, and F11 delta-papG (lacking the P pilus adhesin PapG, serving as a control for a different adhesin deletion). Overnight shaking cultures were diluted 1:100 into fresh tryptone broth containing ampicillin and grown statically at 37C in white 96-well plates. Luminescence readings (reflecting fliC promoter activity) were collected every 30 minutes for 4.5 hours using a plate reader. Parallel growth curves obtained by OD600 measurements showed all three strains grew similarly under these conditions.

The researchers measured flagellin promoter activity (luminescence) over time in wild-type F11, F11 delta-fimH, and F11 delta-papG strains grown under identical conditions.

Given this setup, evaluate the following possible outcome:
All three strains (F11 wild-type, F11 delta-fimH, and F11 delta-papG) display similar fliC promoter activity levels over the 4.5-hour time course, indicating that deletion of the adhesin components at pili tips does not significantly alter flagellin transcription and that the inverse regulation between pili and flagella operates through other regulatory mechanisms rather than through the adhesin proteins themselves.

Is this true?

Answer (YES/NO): NO